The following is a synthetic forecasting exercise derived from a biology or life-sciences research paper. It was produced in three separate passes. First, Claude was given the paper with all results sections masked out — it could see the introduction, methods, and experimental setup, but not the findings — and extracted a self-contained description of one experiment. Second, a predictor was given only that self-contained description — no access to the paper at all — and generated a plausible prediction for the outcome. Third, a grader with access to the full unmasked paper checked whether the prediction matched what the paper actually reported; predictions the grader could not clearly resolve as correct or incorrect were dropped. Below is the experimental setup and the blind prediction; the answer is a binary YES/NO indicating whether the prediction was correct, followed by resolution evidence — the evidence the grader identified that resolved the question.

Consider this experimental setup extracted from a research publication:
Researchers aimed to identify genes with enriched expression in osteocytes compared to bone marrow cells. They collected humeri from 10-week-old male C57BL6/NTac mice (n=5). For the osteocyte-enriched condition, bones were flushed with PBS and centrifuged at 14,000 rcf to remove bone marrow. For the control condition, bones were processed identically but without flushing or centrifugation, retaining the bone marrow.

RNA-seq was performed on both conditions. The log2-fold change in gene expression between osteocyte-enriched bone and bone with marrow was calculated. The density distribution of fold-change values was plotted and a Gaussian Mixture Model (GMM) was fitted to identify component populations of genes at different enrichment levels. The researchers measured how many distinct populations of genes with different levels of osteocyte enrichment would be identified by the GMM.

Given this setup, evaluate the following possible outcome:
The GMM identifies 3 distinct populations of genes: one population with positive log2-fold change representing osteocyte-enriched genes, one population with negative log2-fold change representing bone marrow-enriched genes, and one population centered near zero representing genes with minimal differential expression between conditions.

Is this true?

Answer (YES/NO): NO